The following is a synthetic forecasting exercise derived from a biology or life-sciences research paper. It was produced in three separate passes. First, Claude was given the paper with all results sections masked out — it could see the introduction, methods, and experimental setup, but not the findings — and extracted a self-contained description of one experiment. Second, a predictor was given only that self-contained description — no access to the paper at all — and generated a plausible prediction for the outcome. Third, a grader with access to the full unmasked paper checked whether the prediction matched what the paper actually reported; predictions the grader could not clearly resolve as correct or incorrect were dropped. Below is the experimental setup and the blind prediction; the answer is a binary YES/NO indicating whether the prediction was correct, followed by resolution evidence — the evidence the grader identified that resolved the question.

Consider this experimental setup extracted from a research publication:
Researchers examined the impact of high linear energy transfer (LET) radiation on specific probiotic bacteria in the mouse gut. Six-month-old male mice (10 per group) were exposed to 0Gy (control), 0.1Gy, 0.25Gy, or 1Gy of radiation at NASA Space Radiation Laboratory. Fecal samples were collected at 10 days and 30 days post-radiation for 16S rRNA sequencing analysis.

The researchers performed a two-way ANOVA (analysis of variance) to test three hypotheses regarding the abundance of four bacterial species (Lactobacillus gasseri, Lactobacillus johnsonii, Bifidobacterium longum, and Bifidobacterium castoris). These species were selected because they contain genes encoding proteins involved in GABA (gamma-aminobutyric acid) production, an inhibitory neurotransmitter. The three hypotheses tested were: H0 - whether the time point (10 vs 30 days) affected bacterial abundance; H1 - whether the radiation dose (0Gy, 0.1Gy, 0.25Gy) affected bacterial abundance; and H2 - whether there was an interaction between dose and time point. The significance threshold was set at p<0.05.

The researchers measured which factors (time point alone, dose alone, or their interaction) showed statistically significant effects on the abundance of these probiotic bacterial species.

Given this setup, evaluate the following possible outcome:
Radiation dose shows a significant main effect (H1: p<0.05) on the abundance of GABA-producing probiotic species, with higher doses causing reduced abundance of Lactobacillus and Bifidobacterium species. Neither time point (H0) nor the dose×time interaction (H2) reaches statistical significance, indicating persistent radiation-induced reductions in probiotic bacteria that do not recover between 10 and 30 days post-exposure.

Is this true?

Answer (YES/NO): NO